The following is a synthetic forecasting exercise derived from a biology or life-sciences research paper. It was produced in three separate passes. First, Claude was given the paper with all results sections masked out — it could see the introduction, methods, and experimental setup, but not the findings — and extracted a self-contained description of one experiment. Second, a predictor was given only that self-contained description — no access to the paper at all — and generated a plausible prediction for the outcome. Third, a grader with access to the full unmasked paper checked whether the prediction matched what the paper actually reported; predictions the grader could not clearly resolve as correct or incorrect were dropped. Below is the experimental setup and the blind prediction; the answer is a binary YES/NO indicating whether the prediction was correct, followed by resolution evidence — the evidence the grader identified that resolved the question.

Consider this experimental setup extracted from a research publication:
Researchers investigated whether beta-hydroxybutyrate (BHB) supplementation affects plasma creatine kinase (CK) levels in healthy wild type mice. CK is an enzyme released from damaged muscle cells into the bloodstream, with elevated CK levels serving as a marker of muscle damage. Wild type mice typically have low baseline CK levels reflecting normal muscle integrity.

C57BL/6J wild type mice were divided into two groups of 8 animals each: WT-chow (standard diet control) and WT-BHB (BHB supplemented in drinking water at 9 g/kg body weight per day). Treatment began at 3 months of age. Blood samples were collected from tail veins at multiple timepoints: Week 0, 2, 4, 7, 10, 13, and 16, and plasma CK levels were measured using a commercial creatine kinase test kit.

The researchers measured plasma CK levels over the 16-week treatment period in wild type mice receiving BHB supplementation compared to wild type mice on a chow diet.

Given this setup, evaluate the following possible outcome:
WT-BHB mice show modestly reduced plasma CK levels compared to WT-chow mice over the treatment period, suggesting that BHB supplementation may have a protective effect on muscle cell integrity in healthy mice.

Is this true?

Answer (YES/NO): NO